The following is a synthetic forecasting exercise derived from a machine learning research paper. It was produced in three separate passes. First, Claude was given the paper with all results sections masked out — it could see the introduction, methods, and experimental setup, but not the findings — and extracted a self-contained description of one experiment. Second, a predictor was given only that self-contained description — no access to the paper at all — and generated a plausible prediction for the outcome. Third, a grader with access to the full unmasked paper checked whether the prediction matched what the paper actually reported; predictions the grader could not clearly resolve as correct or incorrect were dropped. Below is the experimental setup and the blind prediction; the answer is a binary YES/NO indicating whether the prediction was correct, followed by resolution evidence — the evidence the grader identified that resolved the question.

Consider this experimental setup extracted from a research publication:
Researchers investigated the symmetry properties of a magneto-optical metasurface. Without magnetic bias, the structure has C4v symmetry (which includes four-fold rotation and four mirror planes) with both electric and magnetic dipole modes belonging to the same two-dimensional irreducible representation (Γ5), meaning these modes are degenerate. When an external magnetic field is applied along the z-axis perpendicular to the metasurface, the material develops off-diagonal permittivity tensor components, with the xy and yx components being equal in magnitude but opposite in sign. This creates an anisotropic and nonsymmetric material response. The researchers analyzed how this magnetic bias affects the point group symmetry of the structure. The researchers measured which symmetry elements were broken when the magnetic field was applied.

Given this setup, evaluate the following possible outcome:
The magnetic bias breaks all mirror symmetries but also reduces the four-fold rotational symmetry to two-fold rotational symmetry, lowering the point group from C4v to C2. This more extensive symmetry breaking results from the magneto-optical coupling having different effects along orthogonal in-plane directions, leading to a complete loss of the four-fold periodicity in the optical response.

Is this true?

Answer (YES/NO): NO